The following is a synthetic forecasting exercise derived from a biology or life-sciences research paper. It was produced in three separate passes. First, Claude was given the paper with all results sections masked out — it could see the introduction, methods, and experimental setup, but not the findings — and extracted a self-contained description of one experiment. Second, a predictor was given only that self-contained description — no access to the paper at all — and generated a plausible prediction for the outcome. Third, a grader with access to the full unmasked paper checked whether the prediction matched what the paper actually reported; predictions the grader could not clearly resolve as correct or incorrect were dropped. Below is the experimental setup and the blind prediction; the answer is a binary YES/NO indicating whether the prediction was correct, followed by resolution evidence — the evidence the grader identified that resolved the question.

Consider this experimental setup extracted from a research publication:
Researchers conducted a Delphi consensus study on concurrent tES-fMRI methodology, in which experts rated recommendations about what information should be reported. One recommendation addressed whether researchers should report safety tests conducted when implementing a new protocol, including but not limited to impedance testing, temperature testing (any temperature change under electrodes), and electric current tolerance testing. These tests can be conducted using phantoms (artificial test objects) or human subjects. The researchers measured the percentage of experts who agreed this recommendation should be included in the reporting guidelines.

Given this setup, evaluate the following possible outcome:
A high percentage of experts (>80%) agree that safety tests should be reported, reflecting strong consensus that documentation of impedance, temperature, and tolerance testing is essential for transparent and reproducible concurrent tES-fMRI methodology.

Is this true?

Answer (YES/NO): NO